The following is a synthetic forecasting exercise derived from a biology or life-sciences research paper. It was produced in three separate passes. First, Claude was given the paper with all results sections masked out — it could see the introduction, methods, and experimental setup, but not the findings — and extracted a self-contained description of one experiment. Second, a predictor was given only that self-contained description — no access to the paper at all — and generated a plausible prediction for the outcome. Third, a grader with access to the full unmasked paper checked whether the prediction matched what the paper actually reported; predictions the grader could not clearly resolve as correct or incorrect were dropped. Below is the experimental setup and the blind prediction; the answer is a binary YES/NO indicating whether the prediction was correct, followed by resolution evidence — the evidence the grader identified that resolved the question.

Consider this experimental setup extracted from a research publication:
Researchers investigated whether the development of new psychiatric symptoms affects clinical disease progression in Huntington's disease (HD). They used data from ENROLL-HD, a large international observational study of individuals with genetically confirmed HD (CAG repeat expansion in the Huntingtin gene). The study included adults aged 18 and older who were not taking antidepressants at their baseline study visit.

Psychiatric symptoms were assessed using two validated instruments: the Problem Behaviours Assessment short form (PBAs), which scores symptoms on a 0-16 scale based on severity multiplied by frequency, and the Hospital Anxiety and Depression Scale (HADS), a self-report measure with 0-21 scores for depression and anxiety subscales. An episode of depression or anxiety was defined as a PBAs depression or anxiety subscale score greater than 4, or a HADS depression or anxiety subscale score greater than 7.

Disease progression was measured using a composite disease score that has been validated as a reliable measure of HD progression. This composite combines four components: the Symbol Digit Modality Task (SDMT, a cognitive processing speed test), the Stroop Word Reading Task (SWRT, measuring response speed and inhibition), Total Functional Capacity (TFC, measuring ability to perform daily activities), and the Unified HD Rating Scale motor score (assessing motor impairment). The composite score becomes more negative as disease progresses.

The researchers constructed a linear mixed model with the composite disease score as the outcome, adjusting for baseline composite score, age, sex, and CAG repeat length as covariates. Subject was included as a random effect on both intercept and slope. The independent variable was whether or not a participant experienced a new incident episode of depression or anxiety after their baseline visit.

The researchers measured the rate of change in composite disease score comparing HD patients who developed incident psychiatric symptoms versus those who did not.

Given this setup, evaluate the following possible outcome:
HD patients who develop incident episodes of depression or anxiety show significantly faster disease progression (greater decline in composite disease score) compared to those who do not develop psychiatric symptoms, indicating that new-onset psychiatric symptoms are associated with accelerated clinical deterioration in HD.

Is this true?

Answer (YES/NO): YES